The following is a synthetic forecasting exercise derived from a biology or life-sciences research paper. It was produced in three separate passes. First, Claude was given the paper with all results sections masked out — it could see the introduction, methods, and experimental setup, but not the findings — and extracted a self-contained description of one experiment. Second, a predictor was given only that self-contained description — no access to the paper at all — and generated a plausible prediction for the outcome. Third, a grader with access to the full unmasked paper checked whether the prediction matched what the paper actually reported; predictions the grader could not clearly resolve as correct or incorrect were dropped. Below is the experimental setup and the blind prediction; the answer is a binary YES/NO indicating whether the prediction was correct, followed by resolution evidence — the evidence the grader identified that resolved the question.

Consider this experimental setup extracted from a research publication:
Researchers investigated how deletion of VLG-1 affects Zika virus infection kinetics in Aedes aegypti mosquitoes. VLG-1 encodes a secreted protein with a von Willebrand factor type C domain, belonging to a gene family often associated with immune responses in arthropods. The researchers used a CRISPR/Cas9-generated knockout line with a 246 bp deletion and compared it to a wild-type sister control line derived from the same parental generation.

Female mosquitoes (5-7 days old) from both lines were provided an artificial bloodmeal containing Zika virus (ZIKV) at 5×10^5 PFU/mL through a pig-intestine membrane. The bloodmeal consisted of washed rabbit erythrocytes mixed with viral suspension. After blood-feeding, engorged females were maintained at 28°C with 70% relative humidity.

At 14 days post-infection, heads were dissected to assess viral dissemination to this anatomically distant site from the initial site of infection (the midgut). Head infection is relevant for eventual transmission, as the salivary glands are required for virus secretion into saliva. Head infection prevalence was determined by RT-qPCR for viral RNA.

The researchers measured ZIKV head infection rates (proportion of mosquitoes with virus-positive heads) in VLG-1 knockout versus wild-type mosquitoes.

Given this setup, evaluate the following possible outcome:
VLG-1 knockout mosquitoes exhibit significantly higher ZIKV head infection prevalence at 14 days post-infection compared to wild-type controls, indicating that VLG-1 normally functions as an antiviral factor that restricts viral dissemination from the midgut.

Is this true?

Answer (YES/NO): NO